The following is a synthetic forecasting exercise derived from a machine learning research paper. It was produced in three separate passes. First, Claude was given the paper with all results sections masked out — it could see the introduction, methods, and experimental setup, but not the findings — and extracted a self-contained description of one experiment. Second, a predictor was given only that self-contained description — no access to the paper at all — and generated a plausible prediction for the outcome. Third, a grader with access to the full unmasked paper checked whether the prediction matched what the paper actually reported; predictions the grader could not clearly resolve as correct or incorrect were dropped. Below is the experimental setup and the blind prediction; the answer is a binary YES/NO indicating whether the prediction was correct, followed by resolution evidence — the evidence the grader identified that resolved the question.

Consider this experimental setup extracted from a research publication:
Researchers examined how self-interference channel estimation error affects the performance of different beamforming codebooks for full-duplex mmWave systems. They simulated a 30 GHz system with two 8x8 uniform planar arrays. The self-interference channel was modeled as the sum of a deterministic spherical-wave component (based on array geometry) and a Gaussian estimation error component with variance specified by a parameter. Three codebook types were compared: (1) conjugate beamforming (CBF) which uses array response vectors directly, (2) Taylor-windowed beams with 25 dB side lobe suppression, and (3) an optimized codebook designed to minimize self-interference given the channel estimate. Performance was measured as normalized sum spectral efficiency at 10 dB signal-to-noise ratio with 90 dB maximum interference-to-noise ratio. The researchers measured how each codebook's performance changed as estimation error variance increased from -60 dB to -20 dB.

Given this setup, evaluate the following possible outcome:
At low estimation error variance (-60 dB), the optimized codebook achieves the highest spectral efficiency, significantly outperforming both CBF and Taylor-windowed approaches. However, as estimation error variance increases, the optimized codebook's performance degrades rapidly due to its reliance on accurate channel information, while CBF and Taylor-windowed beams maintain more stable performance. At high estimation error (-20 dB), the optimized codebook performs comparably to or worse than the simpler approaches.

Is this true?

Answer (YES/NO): NO